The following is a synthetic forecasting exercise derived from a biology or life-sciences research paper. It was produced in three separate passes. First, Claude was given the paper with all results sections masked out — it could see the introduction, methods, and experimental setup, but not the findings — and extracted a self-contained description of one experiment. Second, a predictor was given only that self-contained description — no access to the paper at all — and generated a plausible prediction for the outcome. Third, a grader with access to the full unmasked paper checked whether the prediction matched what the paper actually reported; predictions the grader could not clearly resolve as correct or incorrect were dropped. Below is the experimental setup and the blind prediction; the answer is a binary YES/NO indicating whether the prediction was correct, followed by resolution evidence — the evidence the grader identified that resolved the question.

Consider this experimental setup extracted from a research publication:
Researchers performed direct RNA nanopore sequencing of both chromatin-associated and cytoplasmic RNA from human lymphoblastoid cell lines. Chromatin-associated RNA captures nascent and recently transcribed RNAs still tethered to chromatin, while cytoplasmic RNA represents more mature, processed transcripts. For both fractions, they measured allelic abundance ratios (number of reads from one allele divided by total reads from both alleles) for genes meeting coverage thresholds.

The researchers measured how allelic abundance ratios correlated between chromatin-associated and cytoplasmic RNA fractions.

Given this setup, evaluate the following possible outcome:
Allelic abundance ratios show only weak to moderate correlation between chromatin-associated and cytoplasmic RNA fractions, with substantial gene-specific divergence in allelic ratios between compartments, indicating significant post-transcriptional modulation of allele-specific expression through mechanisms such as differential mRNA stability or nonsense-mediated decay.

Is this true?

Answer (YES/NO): NO